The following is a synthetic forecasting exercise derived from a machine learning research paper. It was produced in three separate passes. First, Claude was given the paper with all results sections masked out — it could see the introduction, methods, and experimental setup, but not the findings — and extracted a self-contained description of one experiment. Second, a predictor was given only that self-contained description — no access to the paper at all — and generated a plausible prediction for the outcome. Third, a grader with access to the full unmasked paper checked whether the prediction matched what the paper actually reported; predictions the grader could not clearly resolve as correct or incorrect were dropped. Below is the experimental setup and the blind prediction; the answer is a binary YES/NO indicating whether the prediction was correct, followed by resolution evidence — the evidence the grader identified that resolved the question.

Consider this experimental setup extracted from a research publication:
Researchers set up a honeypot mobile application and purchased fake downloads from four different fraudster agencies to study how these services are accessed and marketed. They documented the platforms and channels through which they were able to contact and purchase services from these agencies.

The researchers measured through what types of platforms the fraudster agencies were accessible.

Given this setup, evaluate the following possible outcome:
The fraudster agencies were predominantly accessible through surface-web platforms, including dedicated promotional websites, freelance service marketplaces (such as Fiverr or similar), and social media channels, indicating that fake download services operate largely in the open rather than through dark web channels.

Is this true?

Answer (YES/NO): NO